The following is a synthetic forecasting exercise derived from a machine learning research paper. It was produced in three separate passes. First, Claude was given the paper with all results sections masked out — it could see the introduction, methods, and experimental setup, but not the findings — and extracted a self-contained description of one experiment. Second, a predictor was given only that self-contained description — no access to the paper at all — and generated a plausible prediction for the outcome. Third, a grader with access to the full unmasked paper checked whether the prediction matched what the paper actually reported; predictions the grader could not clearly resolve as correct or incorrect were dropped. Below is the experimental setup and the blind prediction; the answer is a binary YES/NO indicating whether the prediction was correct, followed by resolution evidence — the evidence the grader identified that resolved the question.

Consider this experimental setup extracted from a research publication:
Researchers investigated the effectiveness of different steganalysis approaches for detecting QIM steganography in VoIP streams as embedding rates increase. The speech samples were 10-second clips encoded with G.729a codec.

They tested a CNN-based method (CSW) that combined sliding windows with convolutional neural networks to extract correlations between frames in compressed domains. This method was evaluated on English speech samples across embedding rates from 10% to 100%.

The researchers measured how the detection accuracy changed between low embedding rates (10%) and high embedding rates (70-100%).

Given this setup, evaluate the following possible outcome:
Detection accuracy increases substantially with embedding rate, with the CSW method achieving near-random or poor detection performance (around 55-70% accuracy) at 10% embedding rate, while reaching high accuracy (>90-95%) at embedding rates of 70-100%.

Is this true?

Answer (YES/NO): NO